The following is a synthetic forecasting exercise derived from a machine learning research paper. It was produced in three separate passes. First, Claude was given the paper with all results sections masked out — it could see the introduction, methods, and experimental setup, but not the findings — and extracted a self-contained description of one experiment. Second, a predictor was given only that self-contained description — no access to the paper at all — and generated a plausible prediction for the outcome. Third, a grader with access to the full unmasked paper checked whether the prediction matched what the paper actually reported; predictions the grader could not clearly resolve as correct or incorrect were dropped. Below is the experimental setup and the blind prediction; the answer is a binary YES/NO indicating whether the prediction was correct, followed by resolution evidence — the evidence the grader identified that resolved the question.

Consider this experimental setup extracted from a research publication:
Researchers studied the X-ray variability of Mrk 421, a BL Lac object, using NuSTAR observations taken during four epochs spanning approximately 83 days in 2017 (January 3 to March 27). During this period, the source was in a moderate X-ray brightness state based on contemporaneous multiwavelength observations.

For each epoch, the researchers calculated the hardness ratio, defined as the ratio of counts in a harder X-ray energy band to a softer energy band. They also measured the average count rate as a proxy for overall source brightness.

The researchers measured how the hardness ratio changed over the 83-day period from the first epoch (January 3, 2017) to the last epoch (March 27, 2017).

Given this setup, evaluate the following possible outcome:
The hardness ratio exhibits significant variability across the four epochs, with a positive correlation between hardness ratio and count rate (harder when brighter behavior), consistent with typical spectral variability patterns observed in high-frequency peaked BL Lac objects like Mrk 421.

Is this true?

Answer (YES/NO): YES